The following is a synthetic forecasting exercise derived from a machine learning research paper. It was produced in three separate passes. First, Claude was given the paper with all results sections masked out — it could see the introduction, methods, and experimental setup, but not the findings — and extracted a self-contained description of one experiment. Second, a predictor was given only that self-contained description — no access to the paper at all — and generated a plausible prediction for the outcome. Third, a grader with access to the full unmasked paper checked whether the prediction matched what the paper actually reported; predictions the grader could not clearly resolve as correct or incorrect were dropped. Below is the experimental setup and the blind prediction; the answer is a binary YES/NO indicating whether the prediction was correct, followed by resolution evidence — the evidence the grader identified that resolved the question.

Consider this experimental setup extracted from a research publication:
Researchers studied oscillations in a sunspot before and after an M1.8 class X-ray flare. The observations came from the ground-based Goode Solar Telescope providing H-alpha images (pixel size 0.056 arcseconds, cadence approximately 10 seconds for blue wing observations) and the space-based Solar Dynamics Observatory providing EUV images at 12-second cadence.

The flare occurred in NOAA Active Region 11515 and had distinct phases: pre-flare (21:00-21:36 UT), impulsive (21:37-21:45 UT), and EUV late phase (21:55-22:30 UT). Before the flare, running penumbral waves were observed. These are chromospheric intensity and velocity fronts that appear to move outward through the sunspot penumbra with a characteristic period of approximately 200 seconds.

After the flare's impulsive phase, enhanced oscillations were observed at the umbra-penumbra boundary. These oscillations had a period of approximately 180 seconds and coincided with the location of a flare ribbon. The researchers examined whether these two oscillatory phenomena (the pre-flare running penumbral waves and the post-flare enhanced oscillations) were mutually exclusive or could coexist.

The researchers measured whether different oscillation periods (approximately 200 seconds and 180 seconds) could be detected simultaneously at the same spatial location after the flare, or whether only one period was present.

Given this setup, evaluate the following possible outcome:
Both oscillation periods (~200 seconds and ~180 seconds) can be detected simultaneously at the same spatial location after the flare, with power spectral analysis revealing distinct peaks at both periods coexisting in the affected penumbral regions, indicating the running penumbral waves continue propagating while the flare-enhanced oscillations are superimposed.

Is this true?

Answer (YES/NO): YES